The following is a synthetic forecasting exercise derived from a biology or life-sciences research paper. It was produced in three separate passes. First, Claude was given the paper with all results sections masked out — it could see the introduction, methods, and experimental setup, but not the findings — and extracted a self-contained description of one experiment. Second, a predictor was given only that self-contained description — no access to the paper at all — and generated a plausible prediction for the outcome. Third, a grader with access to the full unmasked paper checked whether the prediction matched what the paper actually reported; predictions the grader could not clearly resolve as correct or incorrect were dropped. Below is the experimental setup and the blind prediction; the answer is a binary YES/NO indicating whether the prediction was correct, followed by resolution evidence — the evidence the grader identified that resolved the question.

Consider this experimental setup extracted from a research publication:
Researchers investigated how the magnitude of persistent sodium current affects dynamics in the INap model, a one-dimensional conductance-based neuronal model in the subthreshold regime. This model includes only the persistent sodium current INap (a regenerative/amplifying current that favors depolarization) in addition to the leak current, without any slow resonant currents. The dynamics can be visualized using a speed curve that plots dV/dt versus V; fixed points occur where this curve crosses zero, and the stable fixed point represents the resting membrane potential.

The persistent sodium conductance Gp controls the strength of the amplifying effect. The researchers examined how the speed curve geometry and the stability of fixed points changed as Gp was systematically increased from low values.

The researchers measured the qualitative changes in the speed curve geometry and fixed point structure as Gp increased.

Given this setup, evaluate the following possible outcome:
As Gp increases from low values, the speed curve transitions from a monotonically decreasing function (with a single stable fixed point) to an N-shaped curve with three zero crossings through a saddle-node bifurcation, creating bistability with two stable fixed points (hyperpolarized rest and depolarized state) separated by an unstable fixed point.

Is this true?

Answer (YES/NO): NO